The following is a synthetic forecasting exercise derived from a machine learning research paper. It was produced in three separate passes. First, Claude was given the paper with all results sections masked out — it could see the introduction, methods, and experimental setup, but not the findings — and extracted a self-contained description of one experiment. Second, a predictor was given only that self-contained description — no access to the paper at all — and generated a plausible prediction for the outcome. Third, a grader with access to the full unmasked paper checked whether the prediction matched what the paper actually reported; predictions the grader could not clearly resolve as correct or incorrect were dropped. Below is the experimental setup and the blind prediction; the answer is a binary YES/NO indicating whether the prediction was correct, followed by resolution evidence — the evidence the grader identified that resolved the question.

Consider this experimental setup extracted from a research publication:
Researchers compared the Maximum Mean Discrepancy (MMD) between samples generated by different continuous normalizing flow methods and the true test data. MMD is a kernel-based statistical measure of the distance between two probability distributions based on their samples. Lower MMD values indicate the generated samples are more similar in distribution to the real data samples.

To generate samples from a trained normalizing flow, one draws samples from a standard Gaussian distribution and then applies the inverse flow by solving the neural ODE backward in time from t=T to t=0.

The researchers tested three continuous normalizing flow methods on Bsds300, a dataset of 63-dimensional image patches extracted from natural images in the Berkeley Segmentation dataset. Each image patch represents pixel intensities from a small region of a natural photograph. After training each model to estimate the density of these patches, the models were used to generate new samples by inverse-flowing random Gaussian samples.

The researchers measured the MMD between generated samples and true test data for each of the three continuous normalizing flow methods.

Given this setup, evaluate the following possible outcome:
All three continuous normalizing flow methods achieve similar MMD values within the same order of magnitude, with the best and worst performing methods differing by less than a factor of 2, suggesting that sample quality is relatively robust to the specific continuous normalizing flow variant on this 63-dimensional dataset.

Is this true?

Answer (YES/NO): NO